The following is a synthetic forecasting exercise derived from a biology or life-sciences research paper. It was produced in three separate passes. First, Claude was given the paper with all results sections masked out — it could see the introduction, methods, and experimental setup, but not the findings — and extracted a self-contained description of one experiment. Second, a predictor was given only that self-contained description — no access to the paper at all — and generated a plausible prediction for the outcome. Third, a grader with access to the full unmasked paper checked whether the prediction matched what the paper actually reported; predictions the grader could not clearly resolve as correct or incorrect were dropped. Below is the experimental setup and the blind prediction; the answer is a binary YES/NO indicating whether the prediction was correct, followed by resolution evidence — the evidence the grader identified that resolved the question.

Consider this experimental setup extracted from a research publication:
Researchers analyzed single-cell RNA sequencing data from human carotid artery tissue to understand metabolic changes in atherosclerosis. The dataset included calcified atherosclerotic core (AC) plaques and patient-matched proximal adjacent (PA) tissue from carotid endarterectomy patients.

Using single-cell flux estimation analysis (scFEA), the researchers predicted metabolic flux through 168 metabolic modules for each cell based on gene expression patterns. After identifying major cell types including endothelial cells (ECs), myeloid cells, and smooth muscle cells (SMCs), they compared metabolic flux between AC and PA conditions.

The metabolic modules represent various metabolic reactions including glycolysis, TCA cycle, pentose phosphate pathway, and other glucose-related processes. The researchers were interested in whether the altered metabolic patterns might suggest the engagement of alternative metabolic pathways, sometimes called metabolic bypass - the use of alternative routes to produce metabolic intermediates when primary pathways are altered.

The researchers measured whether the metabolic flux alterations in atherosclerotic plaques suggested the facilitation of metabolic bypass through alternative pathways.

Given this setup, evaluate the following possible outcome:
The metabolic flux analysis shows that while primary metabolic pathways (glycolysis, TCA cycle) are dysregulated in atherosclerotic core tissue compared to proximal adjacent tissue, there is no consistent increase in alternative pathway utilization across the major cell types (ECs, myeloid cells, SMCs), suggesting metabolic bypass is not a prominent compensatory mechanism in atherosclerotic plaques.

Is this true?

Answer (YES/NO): NO